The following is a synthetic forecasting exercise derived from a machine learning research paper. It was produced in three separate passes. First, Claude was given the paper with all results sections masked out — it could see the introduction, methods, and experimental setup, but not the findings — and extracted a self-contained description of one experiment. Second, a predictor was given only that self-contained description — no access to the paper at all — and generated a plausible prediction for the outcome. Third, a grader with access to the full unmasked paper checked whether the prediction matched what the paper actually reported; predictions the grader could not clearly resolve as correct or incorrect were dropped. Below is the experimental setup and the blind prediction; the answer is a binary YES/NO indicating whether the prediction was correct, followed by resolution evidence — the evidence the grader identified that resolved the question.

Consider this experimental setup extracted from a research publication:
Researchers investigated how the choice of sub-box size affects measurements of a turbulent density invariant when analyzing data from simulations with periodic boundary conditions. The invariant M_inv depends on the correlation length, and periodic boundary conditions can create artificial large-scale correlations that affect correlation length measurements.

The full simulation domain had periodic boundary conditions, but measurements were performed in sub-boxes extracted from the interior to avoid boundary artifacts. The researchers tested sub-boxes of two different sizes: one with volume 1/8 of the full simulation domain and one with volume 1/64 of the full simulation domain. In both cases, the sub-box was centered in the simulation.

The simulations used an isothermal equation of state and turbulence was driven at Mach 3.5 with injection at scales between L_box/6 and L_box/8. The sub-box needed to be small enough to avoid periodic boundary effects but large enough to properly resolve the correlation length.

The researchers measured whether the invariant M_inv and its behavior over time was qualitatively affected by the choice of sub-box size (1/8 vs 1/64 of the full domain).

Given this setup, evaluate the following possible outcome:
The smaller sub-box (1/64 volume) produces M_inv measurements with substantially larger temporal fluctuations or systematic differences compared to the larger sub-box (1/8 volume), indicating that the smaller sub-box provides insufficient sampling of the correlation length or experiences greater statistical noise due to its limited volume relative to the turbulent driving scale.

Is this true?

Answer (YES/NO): NO